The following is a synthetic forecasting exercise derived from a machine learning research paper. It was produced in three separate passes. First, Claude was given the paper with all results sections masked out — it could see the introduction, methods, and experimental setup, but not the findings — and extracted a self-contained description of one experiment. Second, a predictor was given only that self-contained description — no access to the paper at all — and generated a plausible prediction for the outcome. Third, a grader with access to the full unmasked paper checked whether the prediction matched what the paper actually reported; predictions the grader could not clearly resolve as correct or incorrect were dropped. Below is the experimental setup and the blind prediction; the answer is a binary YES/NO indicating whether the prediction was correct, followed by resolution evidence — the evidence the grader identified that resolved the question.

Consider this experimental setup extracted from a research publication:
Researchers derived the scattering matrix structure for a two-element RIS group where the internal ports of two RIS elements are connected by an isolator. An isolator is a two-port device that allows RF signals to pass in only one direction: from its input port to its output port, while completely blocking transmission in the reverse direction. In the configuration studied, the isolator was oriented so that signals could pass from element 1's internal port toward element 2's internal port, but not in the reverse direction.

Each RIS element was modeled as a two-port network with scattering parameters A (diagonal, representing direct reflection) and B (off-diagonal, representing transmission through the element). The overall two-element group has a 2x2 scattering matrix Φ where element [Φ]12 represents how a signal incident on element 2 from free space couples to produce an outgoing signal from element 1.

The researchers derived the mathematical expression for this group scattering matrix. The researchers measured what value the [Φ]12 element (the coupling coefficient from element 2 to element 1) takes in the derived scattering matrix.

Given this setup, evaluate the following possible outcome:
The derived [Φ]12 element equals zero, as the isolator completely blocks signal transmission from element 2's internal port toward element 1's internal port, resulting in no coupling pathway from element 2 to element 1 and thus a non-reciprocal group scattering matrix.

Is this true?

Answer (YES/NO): YES